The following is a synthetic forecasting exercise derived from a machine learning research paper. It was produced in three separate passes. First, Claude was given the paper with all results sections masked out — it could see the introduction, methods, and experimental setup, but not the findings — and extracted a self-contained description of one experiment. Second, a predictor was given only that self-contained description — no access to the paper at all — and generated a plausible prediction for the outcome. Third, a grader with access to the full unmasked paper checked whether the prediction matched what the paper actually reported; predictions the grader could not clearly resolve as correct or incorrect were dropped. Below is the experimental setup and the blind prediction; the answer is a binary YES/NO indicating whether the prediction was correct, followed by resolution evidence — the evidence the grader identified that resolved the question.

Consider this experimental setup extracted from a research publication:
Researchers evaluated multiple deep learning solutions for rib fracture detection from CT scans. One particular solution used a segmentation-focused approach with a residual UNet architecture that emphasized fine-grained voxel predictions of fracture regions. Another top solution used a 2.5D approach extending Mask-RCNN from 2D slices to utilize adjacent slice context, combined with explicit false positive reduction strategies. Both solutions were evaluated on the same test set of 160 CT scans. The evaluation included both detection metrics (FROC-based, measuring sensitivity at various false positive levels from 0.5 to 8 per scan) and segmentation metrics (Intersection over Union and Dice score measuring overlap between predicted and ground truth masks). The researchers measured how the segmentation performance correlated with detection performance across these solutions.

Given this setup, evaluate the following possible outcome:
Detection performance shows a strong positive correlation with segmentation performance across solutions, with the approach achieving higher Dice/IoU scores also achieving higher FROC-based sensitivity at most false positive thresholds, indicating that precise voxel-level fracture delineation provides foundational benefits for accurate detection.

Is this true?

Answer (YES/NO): NO